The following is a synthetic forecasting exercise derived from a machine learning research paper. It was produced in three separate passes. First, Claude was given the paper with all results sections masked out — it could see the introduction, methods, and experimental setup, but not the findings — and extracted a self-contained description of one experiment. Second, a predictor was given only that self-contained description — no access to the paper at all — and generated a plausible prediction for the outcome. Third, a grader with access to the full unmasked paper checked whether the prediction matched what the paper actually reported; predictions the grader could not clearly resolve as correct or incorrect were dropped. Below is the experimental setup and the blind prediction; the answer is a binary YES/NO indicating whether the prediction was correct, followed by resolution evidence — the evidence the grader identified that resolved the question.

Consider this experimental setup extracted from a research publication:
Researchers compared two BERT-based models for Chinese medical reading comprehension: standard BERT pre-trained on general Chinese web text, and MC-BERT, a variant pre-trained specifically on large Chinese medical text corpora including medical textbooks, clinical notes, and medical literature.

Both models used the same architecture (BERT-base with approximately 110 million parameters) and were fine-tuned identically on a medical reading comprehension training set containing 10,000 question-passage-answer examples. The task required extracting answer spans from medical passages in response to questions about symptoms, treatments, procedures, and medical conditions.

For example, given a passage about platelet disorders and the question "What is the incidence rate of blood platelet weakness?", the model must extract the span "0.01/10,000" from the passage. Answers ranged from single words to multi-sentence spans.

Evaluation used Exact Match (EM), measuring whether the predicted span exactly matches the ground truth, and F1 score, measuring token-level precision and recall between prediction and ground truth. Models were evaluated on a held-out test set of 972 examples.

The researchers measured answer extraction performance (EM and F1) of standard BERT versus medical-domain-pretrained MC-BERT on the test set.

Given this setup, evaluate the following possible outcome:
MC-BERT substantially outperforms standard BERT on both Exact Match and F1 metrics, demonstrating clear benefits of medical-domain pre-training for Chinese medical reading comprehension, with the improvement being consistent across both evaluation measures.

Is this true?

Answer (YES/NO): NO